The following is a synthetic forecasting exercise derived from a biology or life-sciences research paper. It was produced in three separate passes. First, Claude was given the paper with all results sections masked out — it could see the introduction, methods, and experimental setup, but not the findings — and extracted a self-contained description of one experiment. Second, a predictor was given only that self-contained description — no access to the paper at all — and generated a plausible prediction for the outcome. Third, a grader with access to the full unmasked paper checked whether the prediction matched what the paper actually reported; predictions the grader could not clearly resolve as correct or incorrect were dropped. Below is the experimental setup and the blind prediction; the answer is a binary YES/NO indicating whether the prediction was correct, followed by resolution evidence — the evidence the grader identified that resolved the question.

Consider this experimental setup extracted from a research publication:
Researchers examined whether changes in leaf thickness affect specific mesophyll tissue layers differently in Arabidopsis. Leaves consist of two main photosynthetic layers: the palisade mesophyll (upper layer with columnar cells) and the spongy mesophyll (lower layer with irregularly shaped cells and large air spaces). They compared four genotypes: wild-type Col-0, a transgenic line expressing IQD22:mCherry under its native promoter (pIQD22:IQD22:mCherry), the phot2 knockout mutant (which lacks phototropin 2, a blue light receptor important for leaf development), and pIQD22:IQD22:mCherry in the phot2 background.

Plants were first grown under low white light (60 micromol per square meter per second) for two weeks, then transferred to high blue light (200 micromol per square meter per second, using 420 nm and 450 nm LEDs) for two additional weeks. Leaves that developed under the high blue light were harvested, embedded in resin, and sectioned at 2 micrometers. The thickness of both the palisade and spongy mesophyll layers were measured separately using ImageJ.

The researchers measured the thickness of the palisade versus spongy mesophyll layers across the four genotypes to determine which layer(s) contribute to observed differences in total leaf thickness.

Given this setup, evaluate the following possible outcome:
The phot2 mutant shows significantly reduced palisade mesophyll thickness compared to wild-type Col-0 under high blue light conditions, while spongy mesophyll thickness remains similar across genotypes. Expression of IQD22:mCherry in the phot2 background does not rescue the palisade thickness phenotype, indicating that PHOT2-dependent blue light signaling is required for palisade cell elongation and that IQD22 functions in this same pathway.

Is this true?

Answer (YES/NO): NO